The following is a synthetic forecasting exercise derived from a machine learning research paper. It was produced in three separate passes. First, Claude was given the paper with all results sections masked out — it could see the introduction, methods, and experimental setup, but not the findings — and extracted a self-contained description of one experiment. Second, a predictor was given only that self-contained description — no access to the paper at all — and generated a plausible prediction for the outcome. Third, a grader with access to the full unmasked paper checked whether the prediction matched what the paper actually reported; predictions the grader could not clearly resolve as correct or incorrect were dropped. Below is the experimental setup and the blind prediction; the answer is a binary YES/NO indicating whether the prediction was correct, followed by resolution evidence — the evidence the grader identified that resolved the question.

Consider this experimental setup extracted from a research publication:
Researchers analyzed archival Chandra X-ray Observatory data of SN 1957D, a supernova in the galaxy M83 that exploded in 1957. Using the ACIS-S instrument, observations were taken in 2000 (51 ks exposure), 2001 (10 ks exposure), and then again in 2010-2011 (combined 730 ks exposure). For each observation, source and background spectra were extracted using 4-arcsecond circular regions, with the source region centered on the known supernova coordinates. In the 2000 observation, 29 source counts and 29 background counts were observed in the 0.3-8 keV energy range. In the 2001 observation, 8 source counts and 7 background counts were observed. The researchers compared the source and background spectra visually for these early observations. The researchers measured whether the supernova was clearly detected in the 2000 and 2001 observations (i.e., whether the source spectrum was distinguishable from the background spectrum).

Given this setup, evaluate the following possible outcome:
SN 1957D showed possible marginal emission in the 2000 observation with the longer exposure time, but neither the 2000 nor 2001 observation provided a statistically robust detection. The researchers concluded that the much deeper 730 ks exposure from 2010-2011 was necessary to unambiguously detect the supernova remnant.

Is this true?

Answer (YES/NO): NO